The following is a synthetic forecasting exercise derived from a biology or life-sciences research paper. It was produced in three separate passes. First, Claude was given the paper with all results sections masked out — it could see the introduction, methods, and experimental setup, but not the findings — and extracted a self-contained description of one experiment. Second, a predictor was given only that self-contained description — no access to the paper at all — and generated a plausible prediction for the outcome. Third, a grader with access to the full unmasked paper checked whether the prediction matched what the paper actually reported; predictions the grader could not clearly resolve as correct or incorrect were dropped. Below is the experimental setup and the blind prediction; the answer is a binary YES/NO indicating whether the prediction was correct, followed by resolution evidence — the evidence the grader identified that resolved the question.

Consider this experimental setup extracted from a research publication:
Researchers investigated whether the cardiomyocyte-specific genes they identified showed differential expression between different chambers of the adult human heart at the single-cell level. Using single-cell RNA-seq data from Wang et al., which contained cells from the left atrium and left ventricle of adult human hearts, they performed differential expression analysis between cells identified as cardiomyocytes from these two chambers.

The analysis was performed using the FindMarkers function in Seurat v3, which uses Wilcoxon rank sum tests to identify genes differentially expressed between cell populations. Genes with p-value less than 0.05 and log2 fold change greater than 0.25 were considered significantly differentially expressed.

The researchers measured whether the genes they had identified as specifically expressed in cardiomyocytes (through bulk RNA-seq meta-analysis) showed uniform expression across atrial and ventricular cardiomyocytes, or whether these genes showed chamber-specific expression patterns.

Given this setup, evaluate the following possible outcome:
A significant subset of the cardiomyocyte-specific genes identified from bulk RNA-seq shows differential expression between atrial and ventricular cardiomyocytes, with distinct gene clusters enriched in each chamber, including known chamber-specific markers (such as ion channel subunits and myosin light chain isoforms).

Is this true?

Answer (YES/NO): NO